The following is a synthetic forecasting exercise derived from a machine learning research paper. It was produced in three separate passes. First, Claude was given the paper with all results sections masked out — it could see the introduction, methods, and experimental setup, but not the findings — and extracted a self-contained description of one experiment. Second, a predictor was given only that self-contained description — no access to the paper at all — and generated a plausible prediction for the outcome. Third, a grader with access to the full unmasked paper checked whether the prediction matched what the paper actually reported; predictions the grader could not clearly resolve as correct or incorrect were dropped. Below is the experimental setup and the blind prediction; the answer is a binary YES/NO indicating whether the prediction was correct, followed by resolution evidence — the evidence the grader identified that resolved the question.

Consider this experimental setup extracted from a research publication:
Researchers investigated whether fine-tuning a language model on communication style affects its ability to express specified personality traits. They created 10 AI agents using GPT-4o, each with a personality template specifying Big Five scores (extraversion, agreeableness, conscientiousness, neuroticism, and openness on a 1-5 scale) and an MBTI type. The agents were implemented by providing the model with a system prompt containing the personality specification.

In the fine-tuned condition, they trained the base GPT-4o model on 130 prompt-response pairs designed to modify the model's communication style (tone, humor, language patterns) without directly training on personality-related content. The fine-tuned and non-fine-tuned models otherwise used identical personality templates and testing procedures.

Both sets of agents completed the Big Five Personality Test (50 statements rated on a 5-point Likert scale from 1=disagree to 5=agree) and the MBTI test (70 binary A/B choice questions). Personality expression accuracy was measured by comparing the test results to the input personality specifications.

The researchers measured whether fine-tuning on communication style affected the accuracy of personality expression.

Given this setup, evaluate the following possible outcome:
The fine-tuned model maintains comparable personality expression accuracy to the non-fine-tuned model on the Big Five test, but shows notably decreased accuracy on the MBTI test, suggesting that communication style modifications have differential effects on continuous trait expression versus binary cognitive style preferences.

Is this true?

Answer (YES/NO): NO